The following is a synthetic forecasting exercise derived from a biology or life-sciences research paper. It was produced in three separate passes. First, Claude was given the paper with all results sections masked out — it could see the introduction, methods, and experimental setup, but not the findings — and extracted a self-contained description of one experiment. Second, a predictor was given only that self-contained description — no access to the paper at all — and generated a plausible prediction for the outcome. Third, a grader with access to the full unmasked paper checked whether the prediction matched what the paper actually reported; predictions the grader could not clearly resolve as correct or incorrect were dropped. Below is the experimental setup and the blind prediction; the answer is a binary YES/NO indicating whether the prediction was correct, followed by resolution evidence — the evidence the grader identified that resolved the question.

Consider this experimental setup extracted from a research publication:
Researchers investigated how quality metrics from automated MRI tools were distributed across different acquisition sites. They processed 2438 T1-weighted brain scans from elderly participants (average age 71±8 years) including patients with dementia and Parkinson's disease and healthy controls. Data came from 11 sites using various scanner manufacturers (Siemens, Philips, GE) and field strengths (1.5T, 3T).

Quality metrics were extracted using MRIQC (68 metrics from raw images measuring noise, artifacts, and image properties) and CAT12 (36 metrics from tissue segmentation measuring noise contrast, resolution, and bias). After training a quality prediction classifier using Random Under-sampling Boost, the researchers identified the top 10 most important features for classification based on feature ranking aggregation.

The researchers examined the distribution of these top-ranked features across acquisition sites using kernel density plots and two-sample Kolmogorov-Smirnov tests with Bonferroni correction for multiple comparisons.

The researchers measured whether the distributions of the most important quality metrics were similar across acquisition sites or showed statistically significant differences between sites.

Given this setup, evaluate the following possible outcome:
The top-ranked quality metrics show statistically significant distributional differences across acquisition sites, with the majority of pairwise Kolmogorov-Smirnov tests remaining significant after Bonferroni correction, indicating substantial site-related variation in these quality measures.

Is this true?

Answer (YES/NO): NO